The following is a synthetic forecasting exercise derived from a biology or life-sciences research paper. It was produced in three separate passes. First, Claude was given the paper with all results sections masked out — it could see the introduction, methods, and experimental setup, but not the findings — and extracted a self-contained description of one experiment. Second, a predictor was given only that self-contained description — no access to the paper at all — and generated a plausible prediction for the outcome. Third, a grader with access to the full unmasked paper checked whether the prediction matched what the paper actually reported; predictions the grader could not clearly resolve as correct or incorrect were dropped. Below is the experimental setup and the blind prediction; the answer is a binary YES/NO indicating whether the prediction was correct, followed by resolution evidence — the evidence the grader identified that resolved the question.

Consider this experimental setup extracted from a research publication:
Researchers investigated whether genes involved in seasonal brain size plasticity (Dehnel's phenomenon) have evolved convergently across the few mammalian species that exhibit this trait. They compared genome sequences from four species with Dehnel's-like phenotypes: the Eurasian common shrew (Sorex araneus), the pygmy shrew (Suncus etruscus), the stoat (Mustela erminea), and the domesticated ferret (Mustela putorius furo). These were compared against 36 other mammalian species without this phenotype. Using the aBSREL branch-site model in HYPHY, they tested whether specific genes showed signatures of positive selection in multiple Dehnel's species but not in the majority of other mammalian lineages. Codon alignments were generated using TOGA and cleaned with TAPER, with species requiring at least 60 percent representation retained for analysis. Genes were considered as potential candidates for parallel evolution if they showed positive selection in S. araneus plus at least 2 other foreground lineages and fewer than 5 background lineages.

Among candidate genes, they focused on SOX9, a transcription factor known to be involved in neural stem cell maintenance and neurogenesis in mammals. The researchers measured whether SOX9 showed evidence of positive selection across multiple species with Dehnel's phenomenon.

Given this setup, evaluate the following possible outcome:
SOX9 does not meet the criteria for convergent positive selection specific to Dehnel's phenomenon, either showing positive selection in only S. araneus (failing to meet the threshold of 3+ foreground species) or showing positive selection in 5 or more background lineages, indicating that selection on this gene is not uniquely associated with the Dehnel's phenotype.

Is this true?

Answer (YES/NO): YES